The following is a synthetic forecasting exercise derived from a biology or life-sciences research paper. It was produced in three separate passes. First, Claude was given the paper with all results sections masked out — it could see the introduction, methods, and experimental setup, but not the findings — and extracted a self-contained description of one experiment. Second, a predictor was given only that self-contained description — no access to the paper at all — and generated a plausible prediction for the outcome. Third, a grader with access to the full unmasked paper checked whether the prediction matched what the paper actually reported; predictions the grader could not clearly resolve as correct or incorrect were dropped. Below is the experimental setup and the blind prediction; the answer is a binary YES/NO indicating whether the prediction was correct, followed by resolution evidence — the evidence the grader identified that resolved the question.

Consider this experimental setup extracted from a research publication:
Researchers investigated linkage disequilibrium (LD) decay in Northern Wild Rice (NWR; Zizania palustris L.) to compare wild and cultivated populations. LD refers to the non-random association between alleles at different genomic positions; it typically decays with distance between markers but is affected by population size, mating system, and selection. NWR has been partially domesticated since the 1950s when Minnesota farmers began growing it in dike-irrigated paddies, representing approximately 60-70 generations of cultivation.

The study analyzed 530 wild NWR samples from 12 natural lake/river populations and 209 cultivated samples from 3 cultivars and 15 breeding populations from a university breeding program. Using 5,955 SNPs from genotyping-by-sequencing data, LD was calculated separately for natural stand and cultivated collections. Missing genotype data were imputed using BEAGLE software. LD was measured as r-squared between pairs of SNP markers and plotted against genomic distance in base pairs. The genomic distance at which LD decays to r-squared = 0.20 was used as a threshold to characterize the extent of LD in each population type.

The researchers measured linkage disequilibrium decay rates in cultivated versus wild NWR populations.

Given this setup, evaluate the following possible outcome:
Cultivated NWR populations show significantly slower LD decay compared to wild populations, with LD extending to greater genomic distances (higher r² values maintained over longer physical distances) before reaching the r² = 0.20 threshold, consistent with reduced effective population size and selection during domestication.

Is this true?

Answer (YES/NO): YES